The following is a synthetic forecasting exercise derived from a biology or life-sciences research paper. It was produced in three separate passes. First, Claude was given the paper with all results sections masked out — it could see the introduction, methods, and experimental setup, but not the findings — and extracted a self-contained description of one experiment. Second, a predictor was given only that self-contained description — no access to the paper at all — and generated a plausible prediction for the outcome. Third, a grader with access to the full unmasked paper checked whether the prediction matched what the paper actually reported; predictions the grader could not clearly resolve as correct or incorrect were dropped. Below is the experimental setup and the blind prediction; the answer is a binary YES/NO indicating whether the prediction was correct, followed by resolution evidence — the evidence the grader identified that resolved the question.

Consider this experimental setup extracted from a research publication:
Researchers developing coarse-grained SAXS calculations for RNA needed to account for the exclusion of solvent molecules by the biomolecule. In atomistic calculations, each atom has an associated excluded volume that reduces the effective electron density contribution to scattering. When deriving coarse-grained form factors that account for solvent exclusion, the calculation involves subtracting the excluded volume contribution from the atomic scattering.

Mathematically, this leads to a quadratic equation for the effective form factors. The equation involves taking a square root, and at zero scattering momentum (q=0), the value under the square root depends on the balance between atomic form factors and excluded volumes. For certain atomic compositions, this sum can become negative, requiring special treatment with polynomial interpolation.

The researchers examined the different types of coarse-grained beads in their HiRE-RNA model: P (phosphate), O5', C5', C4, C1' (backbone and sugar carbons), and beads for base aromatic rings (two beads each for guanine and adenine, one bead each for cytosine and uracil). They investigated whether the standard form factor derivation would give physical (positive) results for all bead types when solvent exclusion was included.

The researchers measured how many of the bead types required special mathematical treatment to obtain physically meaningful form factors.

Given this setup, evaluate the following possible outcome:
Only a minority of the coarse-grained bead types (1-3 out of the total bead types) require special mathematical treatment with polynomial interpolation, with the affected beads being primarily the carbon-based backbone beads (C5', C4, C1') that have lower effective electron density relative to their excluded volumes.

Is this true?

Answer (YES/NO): NO